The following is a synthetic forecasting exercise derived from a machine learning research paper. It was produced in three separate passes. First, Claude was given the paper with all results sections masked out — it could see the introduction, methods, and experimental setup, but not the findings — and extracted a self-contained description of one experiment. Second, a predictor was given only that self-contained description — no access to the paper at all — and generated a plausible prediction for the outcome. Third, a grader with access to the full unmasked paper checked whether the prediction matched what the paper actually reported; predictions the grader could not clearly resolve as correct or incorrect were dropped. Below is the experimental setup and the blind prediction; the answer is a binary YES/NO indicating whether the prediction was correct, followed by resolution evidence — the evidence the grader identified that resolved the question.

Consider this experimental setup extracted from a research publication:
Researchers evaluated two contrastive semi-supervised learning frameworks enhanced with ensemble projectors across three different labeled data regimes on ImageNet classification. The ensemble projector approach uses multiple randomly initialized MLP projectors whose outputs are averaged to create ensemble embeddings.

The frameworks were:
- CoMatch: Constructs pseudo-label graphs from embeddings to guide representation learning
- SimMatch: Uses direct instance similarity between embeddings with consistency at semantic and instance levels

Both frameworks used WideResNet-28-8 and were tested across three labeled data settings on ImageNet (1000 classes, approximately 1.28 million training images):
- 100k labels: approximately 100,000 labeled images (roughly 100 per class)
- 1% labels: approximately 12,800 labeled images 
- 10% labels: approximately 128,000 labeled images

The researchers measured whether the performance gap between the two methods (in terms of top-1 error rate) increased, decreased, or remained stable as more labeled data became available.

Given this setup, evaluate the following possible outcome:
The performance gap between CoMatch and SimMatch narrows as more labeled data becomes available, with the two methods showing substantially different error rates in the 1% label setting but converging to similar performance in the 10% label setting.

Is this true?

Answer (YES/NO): NO